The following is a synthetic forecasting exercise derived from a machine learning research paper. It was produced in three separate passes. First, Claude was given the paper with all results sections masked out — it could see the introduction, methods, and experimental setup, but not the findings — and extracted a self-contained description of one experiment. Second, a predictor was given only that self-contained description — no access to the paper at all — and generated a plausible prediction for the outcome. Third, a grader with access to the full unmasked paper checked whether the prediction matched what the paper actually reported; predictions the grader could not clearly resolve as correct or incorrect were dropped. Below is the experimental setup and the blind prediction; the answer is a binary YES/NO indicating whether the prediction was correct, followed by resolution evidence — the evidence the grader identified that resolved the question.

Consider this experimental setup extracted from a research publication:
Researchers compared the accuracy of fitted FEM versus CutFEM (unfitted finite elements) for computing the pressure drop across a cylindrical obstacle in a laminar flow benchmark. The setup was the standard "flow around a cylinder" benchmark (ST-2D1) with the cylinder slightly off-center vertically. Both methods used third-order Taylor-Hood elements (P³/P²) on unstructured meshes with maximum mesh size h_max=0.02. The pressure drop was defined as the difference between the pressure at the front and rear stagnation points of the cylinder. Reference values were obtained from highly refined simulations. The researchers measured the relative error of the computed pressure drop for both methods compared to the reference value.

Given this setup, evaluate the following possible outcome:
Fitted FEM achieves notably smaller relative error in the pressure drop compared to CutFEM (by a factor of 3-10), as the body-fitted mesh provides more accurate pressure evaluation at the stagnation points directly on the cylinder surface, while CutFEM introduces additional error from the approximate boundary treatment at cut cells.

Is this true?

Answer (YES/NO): YES